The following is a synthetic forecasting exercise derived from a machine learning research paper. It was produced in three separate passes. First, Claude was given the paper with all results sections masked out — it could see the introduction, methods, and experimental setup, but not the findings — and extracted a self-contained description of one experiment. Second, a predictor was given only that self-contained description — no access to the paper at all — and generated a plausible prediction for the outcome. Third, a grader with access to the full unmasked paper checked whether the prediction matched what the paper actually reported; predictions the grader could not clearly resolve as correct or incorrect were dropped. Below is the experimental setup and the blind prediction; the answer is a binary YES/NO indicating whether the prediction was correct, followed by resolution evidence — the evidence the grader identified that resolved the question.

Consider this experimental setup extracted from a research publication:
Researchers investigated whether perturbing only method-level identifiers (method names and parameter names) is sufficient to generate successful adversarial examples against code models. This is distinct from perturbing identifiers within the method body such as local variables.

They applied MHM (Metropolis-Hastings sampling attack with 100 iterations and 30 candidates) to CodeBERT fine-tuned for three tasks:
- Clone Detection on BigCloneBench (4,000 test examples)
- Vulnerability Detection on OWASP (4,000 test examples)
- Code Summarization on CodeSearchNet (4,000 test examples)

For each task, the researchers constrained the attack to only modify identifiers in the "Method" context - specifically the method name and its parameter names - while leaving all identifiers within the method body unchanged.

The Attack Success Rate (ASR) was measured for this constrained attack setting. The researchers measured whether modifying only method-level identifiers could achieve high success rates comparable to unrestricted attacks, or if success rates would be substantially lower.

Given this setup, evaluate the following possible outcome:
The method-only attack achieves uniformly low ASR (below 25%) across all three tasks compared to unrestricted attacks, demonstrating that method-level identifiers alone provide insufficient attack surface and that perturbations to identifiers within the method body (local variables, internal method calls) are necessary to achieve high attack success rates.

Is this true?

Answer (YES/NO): NO